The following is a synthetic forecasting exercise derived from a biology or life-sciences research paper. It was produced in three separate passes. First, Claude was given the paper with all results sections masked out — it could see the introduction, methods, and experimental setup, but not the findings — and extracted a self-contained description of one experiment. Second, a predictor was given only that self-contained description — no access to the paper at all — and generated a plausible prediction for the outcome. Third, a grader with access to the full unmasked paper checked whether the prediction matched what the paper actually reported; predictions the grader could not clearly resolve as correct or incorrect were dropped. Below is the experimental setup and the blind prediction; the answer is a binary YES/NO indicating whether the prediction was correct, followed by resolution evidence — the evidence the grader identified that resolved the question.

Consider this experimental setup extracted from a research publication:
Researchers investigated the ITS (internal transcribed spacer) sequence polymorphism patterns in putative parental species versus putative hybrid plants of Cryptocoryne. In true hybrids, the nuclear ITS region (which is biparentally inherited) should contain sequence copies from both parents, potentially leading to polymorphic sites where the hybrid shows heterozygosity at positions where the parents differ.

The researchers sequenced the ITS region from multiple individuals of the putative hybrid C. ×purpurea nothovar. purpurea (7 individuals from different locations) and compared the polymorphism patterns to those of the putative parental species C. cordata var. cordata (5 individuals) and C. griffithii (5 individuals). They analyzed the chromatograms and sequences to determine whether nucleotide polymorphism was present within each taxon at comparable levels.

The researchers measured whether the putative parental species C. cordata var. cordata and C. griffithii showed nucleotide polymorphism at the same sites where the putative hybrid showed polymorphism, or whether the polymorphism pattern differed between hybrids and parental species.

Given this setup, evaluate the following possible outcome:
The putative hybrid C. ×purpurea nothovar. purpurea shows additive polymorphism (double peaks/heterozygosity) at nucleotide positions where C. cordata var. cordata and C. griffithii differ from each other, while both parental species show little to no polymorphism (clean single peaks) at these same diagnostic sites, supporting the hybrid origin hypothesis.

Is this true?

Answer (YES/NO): YES